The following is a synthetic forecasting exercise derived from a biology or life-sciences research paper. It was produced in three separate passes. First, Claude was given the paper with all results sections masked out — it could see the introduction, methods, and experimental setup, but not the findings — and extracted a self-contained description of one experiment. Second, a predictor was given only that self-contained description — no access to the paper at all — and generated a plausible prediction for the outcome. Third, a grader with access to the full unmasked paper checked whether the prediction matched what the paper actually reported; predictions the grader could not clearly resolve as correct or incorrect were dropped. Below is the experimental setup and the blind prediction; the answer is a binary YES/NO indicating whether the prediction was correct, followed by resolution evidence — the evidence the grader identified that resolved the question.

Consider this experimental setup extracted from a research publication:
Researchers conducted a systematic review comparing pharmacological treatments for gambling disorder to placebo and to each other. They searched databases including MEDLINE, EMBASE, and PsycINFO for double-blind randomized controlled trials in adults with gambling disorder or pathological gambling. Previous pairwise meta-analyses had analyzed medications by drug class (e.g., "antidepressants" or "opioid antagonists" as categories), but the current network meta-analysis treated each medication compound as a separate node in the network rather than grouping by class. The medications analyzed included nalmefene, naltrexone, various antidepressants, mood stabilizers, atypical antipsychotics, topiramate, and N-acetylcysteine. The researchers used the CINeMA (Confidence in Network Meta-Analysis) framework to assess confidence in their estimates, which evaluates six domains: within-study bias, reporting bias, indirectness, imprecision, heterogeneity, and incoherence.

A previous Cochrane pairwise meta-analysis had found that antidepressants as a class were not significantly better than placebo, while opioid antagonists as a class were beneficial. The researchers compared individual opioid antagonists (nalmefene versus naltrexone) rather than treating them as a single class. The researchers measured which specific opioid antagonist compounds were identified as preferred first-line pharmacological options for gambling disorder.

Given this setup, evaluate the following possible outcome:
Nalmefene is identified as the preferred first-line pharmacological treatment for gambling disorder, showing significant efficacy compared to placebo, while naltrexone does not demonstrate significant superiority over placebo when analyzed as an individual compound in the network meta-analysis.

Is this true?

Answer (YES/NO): NO